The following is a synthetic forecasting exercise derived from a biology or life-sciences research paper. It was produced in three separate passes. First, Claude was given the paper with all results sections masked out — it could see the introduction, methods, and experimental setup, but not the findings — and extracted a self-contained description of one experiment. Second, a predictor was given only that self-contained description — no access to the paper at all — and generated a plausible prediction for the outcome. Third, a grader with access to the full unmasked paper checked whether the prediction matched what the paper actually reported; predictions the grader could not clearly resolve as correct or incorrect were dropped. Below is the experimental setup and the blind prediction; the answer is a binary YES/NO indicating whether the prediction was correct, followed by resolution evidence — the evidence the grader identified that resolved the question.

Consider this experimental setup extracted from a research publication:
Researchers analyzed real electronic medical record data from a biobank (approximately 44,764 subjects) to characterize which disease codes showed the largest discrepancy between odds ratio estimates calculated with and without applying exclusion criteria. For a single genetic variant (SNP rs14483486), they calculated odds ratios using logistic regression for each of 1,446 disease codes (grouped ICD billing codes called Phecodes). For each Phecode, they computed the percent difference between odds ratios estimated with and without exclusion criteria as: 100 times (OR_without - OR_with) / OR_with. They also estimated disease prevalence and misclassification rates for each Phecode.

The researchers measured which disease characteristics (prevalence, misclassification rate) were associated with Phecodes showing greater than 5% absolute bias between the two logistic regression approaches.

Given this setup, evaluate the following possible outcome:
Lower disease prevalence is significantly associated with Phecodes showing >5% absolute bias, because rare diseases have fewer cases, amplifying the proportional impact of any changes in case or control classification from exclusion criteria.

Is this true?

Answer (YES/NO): NO